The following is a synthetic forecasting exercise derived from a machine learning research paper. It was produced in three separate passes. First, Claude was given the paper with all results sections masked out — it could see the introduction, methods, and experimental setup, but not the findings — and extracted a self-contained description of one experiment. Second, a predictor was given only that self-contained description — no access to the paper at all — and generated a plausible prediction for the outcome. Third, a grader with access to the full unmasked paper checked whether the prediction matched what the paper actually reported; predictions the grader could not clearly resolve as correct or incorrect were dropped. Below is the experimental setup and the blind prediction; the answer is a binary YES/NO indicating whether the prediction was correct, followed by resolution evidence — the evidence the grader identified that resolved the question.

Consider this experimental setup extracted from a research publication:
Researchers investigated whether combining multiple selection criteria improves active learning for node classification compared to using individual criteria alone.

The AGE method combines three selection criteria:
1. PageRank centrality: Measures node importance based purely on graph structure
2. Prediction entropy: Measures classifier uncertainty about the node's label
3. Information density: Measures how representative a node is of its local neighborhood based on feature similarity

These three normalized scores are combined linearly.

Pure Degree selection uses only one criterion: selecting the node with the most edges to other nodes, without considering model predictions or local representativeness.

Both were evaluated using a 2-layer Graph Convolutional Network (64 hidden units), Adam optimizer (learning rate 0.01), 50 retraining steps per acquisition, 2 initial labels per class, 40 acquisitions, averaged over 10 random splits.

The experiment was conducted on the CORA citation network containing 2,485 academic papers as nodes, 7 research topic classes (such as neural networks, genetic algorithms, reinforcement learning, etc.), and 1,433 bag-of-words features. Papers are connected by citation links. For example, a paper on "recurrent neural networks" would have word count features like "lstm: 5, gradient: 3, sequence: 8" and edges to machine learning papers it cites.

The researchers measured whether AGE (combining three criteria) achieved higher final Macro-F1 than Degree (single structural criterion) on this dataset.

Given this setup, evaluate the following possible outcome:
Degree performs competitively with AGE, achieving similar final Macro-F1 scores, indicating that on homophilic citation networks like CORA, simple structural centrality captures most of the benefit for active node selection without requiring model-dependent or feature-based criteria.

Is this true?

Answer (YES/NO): NO